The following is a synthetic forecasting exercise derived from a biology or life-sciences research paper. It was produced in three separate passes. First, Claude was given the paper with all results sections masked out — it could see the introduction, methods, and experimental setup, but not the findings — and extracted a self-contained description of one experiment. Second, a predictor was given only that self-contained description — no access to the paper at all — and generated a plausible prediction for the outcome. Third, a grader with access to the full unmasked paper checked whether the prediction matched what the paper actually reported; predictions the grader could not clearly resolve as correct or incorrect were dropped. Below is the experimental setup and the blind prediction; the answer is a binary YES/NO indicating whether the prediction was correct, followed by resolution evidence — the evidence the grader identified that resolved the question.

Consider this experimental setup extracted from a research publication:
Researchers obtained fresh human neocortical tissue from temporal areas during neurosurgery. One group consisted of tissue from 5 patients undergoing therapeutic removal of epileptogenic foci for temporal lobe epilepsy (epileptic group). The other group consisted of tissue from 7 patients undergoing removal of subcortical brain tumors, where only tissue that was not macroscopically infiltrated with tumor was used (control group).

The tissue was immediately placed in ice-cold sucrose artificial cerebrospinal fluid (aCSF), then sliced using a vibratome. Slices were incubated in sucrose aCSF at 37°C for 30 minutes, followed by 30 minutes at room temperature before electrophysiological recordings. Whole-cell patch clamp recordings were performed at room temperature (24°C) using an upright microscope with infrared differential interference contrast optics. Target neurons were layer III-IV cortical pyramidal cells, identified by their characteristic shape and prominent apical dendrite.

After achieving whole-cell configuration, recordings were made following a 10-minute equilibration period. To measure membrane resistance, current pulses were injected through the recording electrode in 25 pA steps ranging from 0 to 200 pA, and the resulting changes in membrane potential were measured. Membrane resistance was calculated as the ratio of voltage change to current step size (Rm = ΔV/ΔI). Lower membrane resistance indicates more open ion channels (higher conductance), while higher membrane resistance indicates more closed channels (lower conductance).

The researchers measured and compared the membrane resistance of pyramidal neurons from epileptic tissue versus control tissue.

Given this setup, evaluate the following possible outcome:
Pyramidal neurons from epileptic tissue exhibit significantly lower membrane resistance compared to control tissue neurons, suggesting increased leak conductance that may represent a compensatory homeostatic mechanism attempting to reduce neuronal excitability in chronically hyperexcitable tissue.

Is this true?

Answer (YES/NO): YES